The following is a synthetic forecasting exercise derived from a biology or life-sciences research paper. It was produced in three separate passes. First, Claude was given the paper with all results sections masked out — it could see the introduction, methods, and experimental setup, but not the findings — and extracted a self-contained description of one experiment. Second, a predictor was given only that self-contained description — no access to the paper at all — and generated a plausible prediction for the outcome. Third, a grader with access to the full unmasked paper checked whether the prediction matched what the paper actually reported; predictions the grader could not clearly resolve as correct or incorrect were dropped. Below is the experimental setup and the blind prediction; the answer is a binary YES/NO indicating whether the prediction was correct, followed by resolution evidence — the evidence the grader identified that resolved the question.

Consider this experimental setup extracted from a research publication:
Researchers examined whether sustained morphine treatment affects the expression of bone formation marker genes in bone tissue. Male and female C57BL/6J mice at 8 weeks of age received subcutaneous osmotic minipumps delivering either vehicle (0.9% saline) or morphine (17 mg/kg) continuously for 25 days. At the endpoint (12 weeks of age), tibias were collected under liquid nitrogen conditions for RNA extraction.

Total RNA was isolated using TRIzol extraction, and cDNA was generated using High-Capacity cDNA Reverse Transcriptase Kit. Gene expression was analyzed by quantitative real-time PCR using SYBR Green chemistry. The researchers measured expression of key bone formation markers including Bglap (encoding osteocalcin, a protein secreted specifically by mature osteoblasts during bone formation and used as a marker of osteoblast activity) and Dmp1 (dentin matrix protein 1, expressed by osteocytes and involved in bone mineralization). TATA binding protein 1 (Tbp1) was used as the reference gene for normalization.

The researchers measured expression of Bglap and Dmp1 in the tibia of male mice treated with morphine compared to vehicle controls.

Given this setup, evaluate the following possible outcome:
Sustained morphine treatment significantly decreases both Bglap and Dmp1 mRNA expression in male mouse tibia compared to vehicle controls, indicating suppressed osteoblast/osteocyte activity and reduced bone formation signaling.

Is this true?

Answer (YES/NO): YES